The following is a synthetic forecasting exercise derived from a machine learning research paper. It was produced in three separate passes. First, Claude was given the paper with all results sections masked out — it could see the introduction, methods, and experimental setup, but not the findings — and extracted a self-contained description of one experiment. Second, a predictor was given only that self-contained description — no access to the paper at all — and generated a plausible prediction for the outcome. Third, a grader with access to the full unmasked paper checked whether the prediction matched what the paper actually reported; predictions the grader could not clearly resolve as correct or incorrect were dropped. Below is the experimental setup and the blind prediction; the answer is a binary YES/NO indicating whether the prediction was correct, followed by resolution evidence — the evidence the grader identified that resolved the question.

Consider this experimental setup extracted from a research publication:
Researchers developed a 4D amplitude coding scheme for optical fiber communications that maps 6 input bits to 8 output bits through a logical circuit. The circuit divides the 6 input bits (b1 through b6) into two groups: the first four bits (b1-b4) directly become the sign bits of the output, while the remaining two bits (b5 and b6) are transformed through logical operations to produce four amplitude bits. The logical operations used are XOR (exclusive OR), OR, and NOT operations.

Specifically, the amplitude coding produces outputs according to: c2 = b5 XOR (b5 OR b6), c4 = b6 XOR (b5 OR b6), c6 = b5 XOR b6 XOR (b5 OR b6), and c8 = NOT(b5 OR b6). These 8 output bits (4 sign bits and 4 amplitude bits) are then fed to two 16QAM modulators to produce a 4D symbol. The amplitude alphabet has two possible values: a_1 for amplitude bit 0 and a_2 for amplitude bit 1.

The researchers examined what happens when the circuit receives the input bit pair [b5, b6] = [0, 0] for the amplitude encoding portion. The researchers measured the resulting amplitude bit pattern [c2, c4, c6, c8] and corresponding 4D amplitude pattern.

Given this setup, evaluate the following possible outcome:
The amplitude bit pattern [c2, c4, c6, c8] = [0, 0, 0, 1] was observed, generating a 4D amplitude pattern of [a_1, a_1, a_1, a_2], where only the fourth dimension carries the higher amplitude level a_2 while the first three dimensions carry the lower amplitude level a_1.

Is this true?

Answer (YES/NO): YES